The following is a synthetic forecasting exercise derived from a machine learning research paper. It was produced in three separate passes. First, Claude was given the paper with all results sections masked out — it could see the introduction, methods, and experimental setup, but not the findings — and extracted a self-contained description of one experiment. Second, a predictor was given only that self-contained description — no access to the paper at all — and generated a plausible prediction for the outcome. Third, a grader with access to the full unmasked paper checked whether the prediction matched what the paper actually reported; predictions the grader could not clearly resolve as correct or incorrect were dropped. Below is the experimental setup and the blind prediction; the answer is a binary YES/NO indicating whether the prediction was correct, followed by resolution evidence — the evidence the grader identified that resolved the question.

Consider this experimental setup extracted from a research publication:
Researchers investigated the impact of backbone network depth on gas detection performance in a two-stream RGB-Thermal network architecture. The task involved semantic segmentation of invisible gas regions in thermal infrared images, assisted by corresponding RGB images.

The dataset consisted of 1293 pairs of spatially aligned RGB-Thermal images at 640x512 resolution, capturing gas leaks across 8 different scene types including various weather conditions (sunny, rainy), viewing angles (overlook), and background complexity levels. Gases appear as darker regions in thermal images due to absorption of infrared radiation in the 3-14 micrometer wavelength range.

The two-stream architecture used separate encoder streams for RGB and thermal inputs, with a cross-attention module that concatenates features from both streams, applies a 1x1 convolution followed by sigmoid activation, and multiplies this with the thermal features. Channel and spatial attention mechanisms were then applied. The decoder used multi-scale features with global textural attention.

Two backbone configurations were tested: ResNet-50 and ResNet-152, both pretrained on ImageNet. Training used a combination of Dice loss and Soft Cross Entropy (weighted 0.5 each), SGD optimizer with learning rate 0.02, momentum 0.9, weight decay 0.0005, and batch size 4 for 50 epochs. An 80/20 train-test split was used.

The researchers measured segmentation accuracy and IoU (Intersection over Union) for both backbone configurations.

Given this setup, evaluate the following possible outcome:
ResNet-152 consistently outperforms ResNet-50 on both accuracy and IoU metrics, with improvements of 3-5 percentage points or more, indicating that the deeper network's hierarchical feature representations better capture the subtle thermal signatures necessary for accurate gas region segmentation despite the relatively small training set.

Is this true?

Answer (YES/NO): NO